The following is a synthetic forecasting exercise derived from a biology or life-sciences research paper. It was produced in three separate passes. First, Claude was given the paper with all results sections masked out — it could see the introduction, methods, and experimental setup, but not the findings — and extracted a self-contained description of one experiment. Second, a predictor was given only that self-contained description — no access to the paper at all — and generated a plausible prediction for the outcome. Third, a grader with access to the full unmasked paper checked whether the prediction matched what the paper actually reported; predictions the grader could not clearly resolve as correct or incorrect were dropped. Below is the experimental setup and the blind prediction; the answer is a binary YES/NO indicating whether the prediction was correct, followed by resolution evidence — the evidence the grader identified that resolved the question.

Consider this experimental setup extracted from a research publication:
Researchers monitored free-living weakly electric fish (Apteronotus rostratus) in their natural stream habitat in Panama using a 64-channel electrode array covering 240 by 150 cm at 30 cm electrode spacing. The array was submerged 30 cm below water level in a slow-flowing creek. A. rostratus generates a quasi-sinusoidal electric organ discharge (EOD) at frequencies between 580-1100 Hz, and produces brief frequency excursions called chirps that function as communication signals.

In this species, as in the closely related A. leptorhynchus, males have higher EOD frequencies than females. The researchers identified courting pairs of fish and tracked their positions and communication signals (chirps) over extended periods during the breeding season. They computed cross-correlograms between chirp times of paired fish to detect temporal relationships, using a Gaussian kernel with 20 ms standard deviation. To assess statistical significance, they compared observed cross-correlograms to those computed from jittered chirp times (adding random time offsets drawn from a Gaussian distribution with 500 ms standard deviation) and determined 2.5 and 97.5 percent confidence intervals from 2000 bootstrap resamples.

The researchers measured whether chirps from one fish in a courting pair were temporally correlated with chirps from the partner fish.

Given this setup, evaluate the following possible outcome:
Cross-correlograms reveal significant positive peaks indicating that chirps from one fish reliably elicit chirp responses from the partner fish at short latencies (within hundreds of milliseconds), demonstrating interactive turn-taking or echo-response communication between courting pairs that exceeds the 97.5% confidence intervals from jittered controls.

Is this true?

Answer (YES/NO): YES